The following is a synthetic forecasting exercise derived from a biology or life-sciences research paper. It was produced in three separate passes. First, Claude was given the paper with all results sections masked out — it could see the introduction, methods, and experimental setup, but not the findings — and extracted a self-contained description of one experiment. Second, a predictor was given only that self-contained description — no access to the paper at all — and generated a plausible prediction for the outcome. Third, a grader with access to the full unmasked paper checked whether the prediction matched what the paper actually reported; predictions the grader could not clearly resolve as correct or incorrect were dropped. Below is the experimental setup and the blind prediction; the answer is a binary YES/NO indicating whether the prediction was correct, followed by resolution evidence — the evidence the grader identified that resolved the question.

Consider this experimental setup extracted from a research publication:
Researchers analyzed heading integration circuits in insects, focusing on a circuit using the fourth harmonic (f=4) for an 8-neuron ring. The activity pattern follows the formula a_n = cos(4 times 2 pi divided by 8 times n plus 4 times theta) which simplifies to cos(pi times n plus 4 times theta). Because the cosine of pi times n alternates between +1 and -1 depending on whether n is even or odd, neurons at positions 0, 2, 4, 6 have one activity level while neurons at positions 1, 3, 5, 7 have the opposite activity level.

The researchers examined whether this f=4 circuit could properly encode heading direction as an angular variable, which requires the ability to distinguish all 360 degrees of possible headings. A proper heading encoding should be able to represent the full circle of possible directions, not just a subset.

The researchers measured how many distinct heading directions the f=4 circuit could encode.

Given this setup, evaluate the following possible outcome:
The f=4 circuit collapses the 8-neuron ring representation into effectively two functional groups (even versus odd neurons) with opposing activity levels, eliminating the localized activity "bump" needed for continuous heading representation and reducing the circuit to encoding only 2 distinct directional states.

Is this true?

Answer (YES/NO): NO